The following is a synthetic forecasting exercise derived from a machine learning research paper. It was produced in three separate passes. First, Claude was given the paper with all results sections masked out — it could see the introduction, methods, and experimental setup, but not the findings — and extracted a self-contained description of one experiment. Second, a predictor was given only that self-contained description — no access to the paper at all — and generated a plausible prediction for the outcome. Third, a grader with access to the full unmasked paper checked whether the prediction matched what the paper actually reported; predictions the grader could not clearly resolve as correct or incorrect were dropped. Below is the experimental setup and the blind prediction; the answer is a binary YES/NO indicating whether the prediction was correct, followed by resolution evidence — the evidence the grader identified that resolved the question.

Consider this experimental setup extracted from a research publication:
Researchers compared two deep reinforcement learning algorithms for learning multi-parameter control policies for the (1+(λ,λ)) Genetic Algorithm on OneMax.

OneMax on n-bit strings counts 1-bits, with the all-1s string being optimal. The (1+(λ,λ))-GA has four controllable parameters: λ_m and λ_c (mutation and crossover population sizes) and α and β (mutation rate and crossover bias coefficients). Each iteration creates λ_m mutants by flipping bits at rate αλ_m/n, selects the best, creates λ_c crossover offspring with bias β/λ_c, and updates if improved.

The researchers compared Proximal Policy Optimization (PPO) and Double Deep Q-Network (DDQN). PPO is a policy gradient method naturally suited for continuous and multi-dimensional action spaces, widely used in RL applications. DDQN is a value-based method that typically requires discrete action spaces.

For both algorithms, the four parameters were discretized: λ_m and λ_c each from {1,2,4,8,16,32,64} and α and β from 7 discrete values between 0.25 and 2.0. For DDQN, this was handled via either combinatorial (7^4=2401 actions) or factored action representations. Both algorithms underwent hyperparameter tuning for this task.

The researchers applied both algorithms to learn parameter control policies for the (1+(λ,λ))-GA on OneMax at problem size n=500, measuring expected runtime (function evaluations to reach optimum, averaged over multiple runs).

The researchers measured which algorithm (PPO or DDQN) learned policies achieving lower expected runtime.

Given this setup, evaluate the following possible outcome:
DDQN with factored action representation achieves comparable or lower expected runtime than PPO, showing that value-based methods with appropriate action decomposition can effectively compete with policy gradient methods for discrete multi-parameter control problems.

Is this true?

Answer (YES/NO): YES